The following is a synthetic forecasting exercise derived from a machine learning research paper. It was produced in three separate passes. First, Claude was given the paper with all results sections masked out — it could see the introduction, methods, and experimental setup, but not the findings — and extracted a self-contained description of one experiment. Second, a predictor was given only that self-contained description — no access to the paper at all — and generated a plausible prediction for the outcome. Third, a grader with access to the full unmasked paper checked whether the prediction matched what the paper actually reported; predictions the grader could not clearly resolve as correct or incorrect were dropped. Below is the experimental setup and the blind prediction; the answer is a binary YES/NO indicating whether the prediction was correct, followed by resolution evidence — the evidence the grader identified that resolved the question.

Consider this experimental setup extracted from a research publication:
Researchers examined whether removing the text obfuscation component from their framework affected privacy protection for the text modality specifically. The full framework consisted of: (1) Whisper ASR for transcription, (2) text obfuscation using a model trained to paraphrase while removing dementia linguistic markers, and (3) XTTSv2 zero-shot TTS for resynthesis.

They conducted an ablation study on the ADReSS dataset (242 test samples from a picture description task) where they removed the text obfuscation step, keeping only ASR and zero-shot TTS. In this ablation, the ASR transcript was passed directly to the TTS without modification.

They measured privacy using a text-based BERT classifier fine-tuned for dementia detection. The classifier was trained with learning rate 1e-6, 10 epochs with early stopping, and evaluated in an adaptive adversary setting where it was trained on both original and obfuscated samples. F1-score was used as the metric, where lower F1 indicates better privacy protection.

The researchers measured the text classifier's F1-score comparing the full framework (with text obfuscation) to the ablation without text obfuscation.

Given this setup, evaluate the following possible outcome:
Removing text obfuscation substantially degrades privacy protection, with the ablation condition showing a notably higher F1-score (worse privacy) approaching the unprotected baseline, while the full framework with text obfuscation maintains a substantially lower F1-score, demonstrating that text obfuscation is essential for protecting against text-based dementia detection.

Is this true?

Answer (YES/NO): YES